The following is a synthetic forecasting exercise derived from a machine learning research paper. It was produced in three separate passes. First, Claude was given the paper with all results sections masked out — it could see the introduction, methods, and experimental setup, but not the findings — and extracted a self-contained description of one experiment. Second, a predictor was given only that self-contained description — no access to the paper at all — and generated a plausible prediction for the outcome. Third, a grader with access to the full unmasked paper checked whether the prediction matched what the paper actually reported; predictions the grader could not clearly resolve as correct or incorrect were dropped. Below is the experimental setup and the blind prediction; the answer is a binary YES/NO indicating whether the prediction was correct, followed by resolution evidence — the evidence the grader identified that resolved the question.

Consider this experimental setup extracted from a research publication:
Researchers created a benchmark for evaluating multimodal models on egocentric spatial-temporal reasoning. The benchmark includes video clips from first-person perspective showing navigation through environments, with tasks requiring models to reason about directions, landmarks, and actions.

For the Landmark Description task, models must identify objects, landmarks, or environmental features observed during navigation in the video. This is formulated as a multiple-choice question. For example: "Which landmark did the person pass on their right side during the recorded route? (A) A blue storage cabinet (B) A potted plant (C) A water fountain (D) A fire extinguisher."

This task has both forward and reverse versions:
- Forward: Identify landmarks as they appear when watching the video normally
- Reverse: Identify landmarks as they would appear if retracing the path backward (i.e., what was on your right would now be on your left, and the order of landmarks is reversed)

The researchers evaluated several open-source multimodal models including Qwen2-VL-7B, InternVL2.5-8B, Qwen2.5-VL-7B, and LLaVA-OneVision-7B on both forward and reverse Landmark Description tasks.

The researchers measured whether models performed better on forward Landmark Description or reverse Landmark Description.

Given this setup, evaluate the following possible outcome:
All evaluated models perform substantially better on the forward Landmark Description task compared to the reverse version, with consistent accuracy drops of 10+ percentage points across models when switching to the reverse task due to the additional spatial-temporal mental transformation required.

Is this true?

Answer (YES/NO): NO